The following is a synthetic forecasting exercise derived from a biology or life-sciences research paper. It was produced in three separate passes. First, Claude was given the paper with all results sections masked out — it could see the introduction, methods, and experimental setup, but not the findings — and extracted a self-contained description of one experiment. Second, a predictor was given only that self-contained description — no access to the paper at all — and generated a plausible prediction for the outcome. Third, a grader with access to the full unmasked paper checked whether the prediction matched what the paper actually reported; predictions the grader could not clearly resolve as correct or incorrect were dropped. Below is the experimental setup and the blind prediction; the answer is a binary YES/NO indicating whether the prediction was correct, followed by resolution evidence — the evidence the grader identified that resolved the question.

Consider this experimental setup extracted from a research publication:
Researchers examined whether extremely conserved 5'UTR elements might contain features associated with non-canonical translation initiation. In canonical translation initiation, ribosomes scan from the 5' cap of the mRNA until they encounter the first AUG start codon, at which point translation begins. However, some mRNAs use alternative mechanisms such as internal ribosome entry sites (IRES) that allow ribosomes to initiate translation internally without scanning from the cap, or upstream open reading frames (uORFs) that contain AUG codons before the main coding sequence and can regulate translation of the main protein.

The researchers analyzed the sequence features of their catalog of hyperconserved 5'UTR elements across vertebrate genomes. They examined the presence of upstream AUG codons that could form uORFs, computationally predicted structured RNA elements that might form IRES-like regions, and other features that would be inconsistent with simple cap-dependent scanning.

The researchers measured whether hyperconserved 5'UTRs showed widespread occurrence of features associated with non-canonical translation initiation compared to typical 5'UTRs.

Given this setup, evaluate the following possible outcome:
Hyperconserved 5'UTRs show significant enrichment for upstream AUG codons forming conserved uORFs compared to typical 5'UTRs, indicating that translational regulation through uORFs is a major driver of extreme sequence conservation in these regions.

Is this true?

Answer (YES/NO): NO